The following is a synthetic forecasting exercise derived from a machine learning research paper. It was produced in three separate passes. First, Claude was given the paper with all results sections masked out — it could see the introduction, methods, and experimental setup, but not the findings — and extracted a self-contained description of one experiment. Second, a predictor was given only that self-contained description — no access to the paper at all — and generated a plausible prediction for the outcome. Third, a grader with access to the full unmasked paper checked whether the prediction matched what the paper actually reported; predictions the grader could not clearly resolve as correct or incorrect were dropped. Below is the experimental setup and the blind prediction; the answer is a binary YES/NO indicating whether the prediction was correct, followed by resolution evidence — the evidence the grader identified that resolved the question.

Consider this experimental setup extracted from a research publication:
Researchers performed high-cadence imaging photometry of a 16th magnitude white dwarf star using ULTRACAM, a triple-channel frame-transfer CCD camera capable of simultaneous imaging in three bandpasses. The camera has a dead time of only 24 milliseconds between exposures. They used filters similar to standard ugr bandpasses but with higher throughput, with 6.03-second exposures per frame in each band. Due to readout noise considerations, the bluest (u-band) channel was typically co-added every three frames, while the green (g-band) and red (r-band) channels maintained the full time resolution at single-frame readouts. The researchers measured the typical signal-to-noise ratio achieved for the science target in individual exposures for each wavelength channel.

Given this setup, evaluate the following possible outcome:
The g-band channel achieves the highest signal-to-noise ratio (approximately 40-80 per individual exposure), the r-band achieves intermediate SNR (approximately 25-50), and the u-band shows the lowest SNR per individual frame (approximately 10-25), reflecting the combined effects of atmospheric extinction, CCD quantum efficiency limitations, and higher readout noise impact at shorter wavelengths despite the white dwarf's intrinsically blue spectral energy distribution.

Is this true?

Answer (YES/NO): NO